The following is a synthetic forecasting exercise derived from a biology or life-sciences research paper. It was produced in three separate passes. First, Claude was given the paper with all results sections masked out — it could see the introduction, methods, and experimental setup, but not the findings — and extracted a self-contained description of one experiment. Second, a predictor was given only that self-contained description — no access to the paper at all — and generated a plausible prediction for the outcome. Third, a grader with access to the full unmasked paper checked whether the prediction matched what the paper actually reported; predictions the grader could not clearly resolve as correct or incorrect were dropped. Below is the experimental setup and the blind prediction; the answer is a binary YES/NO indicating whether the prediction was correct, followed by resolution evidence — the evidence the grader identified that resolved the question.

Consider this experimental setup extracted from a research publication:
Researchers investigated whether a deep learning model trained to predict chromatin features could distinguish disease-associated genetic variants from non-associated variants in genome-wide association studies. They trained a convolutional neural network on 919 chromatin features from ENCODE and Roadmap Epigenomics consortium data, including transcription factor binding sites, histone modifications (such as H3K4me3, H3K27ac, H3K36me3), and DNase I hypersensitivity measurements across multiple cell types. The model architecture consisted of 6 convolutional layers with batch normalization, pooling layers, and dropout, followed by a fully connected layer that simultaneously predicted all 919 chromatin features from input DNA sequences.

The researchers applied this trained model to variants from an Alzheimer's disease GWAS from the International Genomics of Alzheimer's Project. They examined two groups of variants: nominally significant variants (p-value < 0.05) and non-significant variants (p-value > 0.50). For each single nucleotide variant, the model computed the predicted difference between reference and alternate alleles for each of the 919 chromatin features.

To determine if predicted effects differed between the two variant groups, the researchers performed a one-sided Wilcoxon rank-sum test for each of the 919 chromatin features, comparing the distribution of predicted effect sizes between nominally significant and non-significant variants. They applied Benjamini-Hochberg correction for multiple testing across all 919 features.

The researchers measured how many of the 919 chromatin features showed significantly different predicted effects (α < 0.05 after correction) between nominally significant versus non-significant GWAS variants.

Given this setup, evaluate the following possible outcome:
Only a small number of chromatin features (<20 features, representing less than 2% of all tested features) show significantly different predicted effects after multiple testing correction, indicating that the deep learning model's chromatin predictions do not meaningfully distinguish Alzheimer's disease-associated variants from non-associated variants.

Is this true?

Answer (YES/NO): NO